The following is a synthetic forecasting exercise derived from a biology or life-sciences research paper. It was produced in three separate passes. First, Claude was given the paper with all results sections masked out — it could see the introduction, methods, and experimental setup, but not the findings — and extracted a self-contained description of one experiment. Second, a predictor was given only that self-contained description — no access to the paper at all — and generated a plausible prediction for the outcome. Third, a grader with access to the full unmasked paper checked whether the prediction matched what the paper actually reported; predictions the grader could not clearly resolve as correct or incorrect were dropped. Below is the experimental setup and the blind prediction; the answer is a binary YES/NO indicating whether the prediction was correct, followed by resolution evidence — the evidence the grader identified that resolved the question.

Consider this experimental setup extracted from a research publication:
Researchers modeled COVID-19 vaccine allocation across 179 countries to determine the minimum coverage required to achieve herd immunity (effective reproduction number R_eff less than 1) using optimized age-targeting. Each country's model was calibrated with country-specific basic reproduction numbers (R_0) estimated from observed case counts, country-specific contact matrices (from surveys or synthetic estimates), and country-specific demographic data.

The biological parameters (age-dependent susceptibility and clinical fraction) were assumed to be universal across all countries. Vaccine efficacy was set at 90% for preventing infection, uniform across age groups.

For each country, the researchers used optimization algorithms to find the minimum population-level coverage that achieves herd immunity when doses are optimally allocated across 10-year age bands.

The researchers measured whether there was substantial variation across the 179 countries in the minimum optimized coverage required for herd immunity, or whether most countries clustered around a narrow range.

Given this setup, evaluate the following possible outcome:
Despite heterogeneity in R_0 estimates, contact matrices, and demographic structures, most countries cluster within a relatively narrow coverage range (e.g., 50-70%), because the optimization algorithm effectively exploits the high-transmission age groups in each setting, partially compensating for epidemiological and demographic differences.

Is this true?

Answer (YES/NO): NO